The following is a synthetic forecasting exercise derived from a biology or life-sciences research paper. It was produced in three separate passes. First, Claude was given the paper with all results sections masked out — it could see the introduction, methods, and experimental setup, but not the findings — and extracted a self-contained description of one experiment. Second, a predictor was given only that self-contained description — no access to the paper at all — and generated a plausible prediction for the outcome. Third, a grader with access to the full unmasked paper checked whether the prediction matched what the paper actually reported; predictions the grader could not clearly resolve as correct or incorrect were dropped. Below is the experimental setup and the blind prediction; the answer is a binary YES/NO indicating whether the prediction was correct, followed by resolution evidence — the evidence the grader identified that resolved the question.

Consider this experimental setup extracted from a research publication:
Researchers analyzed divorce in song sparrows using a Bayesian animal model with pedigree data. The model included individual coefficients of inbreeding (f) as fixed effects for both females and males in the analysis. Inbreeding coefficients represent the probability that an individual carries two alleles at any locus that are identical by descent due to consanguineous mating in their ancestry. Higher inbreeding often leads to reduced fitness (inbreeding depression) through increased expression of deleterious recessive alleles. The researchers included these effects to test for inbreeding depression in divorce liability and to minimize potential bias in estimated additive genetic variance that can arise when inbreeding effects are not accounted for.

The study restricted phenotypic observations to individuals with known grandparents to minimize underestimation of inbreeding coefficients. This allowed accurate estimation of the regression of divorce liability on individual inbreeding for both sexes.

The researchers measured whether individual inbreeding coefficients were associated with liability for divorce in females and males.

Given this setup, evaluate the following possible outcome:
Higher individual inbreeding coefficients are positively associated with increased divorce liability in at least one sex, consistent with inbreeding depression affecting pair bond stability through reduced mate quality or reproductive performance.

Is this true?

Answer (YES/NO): NO